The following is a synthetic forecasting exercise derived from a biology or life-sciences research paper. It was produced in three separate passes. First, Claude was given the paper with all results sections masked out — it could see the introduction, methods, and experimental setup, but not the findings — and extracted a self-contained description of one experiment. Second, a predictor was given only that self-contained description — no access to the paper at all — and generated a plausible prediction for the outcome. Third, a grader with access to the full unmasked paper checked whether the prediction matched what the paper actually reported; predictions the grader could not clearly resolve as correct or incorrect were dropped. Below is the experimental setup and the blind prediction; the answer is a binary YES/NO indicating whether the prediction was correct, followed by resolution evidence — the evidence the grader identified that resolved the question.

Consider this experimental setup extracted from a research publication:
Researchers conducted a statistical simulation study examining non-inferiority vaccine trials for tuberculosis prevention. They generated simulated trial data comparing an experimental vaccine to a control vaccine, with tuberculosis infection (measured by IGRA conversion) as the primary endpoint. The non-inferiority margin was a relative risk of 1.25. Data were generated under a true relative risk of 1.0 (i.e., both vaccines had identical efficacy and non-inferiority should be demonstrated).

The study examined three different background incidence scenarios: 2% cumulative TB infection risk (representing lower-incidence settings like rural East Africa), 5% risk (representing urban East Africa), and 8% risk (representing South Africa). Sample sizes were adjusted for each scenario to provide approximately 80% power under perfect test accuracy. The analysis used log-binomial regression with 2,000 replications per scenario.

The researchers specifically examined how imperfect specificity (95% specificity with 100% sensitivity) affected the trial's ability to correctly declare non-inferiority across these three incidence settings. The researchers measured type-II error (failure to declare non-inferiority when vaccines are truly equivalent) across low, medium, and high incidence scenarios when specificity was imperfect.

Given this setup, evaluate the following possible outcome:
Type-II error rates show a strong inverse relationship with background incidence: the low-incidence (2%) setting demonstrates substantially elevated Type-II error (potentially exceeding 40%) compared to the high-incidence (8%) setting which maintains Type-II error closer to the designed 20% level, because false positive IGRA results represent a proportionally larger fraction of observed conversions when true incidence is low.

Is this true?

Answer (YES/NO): NO